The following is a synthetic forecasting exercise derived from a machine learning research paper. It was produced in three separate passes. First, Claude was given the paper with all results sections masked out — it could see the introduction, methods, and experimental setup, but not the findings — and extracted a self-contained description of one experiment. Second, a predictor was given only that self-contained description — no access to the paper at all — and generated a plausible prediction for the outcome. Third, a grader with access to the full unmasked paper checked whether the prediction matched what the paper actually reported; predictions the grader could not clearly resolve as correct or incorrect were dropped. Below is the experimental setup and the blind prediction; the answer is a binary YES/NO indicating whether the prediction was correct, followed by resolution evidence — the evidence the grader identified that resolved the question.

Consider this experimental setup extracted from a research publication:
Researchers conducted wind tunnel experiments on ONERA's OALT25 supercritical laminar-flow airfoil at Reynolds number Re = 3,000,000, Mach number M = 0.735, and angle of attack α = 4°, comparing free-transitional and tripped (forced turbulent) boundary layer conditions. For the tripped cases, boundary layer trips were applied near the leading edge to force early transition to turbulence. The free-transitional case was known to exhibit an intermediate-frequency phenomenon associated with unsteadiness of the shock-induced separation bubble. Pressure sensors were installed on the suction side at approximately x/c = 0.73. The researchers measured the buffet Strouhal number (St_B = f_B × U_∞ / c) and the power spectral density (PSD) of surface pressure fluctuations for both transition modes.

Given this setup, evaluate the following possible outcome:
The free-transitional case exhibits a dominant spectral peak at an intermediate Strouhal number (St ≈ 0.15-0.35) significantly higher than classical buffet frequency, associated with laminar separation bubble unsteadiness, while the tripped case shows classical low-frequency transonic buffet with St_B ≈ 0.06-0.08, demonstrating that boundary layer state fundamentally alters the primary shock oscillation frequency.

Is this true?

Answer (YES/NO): NO